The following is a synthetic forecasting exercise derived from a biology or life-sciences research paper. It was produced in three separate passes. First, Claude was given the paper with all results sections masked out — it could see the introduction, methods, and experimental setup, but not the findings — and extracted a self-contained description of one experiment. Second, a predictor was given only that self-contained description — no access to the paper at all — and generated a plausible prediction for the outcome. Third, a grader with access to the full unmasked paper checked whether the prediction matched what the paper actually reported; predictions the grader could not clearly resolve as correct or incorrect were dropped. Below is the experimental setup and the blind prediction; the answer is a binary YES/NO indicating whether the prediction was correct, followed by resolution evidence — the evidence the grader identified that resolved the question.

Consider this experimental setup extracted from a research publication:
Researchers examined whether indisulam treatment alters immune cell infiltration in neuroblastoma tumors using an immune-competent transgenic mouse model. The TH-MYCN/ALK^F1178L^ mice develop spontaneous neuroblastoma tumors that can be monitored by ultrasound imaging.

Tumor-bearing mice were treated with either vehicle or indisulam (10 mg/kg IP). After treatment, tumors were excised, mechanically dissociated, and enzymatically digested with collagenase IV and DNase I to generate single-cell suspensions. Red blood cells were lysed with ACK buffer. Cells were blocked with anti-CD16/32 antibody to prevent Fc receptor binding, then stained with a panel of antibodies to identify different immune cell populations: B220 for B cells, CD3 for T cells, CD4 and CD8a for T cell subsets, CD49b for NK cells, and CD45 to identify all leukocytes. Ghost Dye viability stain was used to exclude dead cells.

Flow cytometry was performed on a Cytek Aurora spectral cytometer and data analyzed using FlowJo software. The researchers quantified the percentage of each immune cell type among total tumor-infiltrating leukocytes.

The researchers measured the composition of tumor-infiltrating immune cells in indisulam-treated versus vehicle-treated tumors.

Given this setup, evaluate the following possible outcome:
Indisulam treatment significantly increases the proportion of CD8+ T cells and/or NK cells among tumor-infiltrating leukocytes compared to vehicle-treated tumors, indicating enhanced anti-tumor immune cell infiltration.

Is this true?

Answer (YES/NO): YES